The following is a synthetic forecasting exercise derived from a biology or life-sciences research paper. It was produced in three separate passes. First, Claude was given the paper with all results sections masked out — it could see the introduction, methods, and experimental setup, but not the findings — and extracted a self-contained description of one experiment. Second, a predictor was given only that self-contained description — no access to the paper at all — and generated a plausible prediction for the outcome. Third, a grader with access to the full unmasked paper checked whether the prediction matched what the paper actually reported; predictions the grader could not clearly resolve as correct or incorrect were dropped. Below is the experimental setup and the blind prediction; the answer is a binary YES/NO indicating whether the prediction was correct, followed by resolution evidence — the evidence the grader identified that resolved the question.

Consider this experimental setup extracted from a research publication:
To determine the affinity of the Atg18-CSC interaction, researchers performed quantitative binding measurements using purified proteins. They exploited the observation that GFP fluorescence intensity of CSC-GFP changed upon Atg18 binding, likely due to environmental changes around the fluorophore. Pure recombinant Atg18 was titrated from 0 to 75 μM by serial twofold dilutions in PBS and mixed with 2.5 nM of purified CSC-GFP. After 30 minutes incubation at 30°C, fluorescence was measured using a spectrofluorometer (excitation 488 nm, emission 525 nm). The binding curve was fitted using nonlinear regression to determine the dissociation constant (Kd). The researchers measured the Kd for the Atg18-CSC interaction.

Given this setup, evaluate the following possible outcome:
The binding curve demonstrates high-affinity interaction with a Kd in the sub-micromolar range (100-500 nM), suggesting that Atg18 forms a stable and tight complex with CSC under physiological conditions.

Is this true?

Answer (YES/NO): NO